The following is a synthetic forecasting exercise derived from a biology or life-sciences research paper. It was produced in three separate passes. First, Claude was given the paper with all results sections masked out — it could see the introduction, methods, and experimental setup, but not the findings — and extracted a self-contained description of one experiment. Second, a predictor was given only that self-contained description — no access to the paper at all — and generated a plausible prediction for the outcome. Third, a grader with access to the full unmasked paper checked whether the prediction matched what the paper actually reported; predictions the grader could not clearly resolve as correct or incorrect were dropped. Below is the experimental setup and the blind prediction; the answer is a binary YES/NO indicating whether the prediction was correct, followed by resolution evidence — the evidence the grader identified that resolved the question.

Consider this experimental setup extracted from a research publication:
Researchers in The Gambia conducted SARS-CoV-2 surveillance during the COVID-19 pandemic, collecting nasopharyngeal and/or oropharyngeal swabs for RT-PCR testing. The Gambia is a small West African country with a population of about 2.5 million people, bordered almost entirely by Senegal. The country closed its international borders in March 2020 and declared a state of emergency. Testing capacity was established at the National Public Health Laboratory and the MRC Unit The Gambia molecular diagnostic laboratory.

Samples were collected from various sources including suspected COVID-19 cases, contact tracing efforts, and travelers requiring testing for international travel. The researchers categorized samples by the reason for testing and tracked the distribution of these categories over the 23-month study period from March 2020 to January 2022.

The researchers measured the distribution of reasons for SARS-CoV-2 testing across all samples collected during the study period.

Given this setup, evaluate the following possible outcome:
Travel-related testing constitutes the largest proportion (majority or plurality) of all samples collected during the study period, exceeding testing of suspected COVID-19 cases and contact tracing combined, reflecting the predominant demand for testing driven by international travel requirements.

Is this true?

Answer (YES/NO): YES